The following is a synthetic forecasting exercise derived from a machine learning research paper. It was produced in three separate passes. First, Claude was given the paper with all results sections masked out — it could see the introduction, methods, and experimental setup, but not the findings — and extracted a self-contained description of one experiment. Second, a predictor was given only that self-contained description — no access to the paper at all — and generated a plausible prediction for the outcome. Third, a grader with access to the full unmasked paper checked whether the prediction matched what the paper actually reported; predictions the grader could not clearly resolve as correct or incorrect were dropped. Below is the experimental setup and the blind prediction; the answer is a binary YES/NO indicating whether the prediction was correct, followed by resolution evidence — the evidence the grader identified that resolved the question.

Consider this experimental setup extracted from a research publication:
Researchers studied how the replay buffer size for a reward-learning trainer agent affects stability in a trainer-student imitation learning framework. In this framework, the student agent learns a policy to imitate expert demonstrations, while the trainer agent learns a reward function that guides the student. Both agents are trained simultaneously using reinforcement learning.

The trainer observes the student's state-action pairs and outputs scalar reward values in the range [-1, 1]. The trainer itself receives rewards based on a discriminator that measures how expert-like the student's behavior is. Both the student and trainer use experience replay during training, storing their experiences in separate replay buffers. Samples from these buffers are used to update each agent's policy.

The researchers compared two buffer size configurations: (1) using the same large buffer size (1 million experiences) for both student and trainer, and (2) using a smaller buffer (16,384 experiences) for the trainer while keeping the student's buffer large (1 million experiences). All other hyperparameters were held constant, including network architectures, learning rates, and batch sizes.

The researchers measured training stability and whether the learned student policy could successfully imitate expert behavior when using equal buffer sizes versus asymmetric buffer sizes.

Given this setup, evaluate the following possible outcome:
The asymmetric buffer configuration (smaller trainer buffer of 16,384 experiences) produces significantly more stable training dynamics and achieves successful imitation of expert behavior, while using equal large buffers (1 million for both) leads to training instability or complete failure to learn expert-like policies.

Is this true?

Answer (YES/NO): NO